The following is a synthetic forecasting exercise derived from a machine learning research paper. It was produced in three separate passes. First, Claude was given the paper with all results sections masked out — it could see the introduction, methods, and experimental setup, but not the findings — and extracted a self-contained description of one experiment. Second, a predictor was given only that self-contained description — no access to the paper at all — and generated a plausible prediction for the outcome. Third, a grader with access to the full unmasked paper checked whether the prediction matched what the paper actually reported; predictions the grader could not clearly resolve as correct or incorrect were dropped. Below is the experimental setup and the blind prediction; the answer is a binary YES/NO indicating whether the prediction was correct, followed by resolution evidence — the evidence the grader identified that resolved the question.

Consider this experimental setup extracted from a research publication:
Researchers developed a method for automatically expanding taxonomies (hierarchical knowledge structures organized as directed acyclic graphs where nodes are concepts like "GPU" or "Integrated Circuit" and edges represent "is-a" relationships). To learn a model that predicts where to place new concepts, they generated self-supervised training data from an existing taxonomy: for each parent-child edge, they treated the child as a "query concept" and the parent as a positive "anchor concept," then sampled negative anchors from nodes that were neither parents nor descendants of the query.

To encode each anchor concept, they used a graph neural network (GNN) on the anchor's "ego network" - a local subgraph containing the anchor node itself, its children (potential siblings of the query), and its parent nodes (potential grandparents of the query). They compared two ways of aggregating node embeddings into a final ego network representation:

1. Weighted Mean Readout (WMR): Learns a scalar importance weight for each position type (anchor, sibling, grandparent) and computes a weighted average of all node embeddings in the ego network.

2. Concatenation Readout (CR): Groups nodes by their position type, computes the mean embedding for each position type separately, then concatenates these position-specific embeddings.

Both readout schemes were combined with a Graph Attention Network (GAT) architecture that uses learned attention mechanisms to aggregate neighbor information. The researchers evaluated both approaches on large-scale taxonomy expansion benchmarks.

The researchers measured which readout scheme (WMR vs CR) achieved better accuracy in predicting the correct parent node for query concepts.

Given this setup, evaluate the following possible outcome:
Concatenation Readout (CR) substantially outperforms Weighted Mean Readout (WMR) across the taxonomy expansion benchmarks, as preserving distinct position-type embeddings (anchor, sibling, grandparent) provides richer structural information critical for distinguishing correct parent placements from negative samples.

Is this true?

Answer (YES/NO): NO